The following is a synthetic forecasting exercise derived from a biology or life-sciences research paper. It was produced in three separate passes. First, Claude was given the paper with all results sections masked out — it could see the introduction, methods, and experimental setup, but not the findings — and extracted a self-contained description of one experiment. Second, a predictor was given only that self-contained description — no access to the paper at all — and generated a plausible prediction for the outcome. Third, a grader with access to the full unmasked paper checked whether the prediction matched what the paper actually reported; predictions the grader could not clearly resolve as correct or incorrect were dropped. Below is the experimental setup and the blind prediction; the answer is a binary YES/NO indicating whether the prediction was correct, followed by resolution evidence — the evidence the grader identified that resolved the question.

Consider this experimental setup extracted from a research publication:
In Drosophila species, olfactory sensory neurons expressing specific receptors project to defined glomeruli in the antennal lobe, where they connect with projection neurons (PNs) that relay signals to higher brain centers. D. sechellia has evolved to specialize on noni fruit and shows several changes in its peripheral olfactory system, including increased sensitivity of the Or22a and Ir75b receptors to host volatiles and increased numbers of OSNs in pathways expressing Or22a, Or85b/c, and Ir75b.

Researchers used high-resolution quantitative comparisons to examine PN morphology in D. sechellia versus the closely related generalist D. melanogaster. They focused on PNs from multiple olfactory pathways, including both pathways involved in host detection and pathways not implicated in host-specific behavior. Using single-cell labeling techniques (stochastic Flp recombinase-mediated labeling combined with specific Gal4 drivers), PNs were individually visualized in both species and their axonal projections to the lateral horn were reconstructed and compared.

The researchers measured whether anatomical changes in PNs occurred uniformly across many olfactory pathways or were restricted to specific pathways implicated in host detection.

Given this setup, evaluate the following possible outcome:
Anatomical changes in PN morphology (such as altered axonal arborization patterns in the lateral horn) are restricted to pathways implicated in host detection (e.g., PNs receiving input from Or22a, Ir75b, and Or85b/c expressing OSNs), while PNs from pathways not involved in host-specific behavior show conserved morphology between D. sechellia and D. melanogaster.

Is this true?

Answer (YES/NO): NO